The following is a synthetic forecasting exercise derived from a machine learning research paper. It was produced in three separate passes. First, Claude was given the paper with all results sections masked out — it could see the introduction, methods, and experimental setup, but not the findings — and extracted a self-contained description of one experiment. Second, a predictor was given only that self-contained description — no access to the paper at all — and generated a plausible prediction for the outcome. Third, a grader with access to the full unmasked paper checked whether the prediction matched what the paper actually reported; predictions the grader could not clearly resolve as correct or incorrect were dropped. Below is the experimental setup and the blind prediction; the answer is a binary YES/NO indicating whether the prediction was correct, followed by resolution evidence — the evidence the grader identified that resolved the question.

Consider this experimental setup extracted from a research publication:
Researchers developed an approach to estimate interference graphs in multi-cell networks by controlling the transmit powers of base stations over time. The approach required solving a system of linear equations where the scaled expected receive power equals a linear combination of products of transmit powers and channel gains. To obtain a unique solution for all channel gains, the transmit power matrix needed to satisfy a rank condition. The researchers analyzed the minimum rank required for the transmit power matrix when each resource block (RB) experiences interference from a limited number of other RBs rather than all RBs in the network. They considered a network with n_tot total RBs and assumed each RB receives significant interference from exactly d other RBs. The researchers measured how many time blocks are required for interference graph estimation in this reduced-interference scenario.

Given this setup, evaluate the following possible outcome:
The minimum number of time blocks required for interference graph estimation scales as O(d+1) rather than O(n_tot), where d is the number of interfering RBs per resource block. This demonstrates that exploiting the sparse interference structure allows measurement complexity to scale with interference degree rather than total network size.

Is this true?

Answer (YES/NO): YES